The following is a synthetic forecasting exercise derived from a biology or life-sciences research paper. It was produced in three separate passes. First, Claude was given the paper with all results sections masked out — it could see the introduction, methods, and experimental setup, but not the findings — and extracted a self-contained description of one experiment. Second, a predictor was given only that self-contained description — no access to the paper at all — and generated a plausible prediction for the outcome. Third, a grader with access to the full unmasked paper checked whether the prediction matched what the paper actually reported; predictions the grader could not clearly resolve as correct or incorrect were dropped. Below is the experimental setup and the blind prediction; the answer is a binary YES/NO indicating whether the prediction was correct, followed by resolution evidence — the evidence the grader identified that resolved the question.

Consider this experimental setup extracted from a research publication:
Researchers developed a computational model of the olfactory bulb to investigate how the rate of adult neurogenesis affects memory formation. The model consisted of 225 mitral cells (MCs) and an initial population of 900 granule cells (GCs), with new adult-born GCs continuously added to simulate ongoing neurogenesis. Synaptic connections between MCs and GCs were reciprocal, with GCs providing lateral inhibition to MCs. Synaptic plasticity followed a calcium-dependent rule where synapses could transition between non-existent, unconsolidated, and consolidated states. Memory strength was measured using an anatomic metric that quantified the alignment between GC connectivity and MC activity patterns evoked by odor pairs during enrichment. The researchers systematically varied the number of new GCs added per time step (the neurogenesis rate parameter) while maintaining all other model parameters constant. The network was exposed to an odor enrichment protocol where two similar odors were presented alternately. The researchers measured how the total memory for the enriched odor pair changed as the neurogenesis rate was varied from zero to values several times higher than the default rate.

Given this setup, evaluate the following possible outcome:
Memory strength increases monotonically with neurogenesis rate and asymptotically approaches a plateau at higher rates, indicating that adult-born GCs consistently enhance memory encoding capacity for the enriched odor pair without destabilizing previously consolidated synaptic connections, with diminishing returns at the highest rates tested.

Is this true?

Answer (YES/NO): YES